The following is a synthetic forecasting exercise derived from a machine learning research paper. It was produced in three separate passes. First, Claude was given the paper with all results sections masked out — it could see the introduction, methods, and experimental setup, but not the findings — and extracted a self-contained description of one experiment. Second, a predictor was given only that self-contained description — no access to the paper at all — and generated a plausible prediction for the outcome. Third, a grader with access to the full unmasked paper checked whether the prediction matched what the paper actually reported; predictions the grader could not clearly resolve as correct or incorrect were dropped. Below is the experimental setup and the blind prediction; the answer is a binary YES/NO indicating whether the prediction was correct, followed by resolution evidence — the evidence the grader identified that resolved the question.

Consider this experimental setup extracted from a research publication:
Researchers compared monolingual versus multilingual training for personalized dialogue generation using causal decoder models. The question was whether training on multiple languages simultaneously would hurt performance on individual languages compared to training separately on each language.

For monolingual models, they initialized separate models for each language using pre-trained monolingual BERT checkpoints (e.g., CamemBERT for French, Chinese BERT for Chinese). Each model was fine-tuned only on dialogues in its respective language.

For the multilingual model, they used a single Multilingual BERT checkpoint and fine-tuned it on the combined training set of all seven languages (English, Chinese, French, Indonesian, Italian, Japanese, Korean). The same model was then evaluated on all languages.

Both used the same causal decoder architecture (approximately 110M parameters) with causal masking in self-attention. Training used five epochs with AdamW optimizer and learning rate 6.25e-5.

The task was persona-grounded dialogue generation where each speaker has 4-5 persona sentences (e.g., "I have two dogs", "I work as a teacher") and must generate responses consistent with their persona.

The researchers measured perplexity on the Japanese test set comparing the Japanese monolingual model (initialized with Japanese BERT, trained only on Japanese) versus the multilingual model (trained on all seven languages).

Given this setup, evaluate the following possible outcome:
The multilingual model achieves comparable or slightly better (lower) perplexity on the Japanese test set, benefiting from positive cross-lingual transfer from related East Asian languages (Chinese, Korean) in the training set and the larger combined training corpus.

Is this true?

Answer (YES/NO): NO